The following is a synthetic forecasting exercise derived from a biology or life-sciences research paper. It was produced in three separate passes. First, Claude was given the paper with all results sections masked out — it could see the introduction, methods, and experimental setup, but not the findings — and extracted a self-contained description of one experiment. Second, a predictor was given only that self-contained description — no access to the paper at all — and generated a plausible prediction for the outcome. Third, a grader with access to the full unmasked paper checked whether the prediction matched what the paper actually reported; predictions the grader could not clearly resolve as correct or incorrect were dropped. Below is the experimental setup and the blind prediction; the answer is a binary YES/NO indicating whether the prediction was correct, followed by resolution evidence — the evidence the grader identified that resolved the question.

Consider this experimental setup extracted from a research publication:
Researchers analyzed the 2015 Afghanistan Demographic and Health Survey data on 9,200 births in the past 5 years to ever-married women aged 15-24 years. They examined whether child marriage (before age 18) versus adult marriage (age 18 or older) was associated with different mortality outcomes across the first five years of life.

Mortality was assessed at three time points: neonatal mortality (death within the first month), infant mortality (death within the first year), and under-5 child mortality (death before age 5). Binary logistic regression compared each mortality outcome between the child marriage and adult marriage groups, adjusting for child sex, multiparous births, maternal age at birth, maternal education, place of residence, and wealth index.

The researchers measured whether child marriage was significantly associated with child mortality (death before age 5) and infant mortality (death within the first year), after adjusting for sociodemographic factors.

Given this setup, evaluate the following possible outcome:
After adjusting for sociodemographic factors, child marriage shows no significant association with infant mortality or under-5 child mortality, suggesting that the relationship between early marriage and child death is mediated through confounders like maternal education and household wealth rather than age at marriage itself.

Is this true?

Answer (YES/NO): NO